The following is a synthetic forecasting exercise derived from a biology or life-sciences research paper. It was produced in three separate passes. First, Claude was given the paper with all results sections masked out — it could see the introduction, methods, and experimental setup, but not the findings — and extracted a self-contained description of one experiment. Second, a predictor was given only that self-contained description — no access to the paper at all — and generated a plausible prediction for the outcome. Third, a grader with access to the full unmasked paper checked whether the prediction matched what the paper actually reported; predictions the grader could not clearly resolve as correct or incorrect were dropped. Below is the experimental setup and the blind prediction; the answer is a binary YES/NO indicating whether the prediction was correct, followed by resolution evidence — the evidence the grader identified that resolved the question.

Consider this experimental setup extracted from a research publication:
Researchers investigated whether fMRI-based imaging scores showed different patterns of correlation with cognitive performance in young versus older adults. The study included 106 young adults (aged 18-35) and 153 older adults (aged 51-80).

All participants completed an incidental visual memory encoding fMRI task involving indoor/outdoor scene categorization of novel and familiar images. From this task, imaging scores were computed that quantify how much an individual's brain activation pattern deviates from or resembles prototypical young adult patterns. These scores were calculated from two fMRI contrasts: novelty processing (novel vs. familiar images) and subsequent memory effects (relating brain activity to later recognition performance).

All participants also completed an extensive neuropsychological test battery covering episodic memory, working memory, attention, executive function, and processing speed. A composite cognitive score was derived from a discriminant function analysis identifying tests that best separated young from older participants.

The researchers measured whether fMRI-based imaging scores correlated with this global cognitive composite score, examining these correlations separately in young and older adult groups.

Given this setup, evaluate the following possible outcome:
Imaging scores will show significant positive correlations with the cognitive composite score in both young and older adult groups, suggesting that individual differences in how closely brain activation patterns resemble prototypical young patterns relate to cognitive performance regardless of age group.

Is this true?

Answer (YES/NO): NO